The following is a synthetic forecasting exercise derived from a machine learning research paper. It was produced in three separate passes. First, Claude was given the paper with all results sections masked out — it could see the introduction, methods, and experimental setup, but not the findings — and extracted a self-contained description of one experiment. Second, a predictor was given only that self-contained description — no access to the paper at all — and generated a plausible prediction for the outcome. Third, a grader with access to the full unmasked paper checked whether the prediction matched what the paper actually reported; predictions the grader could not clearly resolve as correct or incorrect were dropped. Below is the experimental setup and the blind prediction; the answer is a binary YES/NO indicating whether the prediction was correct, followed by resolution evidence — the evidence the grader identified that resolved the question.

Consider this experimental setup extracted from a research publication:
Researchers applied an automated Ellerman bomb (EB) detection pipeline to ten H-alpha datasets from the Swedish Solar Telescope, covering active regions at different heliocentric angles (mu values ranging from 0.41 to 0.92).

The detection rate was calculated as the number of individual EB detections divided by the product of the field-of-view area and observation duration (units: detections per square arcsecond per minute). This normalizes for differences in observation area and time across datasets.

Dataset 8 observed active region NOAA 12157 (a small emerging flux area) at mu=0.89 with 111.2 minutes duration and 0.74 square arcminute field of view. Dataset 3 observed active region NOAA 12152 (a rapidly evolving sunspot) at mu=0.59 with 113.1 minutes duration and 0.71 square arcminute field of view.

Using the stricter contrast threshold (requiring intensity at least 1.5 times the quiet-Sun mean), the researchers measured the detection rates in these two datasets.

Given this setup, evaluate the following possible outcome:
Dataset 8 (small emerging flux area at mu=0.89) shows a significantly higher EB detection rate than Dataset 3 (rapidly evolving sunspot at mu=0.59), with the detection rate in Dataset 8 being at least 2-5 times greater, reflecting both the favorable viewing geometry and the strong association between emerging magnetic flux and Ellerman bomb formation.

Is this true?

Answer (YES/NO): NO